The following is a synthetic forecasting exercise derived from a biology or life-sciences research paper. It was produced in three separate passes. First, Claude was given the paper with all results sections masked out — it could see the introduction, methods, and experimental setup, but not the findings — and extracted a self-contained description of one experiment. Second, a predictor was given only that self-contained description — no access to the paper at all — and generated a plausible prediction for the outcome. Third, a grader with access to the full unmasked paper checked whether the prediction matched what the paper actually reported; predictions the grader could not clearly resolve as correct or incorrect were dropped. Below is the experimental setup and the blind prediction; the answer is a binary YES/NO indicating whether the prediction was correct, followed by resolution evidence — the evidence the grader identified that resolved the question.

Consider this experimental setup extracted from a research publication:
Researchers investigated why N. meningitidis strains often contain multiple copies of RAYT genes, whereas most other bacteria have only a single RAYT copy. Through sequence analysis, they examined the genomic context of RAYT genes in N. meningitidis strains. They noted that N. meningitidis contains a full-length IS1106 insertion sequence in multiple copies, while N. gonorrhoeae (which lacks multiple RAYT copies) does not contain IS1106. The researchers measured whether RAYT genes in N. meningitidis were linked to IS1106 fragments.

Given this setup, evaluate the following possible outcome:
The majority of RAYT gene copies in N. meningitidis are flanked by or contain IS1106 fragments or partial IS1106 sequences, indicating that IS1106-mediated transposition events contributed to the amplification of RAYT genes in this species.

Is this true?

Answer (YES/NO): YES